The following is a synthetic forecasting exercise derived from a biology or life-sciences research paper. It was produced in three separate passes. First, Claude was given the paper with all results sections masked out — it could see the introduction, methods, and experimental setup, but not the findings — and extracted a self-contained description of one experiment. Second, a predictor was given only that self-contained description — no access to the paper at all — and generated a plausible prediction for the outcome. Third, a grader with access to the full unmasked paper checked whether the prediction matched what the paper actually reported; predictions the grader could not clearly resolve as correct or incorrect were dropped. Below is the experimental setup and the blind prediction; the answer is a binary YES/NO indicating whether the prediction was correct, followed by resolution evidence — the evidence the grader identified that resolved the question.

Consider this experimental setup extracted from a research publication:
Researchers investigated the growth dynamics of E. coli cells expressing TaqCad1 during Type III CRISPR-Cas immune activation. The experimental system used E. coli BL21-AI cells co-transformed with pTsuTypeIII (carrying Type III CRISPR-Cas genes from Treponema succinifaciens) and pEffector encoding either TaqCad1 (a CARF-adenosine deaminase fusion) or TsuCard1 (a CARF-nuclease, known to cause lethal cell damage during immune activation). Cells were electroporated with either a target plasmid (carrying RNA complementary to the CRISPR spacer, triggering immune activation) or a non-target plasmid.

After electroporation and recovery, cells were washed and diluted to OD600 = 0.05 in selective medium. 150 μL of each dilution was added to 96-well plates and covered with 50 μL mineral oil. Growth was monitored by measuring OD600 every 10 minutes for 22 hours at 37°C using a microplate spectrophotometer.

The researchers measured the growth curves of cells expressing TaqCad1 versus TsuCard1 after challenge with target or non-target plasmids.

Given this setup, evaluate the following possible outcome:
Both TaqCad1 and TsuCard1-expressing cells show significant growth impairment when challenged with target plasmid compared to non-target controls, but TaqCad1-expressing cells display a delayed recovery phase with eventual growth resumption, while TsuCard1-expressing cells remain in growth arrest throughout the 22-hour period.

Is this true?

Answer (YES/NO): NO